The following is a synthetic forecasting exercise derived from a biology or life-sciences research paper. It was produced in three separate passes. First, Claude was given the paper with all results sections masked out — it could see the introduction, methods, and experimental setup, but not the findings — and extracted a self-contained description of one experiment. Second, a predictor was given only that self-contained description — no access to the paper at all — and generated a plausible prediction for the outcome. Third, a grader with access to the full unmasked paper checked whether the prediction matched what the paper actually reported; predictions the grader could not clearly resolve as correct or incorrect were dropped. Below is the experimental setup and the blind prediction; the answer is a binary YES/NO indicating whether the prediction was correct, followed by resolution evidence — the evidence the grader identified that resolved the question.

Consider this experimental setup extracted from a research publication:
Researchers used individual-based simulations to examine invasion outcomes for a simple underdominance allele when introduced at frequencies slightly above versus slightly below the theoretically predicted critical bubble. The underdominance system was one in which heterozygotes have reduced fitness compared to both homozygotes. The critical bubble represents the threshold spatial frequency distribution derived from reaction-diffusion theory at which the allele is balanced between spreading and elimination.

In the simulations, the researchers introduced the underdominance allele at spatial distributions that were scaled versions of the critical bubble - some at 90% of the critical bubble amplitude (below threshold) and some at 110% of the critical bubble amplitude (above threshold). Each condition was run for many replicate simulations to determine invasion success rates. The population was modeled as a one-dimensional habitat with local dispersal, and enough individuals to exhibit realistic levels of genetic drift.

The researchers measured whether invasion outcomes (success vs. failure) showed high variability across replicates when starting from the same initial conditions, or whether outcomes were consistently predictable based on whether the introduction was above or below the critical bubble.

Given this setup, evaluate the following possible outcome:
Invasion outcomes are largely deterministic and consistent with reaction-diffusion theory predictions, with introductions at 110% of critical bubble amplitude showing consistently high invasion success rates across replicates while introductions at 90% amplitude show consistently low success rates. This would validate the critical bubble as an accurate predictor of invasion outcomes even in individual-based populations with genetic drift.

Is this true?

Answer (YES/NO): NO